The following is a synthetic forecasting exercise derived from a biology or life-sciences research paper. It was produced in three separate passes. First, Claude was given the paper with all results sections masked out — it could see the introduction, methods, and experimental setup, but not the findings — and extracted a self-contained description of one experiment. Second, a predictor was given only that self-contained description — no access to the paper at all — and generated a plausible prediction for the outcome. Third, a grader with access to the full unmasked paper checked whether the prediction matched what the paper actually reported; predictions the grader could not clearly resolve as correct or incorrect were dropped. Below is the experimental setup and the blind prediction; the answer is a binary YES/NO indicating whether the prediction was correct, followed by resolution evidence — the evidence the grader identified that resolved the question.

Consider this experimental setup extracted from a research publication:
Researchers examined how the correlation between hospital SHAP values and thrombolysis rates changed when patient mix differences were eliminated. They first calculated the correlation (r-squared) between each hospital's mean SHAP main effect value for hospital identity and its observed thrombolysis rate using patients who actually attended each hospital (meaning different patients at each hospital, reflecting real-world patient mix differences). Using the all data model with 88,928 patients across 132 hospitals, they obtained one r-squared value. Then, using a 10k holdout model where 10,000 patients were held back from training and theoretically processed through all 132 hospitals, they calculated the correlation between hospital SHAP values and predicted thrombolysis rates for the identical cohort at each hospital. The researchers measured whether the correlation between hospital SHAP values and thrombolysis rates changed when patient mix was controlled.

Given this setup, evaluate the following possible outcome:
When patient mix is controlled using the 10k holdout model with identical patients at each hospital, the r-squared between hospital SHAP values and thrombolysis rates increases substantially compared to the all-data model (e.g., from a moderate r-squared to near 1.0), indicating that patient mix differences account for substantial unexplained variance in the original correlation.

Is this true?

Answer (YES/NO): YES